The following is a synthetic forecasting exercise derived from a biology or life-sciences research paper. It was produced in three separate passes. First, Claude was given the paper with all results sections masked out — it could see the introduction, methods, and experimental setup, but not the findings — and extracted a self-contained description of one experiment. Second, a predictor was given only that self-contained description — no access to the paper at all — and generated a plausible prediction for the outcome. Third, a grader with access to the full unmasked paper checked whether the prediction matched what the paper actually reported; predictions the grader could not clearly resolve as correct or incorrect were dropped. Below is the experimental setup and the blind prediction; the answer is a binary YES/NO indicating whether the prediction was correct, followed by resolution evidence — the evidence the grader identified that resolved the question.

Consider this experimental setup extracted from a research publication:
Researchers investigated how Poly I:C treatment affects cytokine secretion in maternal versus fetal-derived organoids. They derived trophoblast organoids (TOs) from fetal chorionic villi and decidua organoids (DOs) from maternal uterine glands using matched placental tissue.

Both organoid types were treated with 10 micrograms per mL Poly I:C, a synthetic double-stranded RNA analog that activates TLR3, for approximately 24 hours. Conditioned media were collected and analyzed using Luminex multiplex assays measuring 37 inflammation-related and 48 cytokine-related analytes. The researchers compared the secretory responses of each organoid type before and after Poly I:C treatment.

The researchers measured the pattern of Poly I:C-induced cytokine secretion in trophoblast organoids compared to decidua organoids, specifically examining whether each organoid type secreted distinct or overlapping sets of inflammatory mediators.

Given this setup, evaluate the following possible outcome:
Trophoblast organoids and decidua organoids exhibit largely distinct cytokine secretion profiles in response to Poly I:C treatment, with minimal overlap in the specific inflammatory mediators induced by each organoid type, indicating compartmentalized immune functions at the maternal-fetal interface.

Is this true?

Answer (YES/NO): NO